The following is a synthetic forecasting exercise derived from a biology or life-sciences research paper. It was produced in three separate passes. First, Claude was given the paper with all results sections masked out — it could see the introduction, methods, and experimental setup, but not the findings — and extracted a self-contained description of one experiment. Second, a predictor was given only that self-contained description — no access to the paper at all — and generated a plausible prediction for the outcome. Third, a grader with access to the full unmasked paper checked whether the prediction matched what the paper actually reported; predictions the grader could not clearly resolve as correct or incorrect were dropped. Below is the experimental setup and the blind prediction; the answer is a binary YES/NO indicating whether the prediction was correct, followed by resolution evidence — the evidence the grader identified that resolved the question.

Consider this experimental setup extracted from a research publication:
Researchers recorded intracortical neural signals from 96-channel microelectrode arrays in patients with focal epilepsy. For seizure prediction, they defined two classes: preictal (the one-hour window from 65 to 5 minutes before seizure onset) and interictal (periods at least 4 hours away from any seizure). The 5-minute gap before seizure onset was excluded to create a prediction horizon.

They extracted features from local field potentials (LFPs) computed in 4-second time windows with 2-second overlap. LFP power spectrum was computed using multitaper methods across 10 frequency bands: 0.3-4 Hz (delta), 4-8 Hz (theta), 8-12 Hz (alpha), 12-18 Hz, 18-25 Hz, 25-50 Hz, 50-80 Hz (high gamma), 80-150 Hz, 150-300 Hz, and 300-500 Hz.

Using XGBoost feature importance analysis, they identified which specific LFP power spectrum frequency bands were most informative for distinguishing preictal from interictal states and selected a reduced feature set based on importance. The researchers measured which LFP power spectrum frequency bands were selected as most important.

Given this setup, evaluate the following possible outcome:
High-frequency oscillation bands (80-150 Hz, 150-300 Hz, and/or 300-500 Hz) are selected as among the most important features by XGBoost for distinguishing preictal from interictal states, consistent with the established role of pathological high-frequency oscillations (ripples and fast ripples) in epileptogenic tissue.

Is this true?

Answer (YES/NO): YES